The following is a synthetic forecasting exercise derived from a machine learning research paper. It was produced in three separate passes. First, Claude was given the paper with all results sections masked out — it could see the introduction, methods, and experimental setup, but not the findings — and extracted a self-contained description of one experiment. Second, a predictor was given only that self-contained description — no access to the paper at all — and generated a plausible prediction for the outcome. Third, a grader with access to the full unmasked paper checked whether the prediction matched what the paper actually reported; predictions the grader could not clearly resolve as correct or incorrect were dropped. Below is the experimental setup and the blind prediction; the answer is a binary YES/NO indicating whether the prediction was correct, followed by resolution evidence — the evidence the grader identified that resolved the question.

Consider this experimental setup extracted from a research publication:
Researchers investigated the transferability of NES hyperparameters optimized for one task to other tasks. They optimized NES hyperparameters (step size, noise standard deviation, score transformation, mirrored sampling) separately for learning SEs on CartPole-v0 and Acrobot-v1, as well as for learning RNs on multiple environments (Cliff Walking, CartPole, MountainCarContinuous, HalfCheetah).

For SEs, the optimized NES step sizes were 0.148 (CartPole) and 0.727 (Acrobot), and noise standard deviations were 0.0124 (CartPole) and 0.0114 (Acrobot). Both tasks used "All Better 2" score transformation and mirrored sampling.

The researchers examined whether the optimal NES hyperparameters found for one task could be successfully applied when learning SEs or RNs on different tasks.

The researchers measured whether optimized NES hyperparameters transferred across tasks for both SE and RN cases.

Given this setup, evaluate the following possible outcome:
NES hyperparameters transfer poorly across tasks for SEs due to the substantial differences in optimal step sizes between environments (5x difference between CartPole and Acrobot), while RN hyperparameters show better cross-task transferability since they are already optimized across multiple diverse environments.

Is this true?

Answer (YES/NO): YES